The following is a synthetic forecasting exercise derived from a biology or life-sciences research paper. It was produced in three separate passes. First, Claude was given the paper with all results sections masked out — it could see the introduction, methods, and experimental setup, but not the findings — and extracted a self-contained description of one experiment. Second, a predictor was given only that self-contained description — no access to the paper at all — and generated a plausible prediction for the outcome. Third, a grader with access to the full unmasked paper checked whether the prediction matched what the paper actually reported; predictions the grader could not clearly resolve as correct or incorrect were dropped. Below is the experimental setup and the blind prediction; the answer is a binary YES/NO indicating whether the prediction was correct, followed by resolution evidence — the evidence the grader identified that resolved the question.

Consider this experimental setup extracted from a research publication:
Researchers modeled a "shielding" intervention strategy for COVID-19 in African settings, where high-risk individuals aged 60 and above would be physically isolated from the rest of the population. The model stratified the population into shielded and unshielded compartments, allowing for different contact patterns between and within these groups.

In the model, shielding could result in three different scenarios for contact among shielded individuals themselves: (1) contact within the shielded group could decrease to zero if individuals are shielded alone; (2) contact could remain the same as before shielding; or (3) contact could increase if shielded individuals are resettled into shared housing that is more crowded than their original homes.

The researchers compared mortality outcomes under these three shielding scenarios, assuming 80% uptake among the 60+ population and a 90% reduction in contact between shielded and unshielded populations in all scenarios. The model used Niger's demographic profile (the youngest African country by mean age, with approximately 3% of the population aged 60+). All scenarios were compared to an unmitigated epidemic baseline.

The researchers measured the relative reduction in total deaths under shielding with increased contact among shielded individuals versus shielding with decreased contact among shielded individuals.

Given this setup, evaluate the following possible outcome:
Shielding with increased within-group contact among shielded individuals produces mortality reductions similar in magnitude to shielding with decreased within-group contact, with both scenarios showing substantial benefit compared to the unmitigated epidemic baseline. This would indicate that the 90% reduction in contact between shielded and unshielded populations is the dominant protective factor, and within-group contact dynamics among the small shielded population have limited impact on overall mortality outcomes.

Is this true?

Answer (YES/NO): YES